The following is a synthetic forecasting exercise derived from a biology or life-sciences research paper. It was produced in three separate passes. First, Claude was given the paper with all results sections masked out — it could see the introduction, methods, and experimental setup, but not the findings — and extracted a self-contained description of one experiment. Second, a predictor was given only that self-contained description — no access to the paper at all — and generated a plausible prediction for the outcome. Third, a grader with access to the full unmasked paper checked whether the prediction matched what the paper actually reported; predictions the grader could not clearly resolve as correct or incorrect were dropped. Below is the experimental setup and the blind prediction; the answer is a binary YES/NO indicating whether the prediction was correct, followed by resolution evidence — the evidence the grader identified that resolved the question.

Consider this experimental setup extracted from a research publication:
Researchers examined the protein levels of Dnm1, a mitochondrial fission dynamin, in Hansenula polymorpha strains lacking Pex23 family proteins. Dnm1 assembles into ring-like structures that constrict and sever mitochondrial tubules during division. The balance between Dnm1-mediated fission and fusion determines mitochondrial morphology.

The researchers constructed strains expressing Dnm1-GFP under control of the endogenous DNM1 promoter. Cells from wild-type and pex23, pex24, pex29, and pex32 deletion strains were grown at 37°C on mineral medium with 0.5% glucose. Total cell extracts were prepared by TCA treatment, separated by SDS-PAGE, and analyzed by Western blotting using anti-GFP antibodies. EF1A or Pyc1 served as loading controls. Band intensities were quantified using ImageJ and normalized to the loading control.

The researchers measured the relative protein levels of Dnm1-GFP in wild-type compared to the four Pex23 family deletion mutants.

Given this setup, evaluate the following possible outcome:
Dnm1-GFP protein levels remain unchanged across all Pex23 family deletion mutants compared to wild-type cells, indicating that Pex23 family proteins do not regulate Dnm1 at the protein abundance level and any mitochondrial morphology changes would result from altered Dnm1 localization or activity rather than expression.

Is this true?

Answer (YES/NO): NO